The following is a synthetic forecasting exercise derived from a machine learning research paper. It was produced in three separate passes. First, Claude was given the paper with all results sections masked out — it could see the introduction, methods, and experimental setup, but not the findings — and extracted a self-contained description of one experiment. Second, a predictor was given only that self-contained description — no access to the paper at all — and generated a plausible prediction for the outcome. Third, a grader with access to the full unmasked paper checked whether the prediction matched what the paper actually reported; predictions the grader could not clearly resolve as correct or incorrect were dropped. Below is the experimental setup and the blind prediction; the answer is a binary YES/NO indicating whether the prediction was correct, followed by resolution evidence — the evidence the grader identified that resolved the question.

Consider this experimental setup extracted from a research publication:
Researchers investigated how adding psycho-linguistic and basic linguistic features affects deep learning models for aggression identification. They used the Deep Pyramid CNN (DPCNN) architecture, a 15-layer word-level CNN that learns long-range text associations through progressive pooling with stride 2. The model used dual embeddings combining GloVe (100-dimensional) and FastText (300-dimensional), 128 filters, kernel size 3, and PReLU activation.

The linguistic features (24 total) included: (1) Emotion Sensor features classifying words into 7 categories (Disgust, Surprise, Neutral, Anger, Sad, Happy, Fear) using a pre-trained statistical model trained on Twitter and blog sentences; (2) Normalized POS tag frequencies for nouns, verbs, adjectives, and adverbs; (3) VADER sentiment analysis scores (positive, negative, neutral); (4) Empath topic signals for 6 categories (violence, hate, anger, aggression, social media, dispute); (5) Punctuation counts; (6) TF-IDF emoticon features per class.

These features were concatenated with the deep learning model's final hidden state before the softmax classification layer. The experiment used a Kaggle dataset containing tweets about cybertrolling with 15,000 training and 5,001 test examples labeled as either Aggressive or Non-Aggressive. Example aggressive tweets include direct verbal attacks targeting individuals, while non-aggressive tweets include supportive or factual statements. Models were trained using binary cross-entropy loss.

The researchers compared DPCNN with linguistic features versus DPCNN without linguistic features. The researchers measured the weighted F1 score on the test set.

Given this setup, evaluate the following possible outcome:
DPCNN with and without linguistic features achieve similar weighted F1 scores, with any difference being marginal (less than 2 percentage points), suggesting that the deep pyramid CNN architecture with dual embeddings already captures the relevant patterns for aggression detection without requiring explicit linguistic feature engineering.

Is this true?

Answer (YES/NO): NO